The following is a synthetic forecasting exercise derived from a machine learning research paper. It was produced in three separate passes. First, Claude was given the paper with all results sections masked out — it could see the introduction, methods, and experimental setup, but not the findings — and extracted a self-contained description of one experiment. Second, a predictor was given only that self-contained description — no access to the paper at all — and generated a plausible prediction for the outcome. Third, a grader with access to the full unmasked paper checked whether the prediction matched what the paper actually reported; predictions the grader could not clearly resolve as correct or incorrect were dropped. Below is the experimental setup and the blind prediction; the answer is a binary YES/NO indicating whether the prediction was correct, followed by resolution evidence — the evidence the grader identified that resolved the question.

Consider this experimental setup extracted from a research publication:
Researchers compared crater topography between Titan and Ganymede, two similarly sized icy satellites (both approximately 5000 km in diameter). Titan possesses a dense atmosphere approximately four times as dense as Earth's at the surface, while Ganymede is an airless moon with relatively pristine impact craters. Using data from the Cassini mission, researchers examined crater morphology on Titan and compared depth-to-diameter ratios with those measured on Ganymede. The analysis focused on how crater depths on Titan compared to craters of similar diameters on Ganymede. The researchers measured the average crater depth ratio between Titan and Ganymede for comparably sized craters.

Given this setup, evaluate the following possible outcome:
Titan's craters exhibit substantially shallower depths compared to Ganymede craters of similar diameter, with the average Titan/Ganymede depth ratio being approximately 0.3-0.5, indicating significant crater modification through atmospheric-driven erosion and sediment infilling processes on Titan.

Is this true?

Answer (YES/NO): YES